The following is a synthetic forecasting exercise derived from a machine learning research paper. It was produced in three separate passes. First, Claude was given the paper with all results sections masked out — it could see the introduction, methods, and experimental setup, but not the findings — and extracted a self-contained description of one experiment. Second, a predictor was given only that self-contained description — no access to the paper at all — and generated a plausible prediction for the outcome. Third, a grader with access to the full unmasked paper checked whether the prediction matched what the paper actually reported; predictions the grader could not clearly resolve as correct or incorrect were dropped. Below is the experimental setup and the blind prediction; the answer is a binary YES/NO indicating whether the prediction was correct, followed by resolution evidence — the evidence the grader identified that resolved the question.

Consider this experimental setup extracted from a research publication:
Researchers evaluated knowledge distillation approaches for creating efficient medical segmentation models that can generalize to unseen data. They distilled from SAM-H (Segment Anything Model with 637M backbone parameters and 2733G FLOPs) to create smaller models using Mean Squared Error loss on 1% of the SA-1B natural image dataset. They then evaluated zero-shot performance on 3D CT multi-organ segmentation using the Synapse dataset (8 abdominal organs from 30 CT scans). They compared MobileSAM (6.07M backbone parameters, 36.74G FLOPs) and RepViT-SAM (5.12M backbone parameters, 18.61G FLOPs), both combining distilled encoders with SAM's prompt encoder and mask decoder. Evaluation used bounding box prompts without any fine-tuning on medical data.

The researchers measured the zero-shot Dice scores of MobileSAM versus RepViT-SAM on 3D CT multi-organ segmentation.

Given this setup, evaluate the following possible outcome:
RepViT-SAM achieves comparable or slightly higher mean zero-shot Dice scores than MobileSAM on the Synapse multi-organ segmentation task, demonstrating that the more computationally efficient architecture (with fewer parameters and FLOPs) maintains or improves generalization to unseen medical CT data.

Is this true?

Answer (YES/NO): YES